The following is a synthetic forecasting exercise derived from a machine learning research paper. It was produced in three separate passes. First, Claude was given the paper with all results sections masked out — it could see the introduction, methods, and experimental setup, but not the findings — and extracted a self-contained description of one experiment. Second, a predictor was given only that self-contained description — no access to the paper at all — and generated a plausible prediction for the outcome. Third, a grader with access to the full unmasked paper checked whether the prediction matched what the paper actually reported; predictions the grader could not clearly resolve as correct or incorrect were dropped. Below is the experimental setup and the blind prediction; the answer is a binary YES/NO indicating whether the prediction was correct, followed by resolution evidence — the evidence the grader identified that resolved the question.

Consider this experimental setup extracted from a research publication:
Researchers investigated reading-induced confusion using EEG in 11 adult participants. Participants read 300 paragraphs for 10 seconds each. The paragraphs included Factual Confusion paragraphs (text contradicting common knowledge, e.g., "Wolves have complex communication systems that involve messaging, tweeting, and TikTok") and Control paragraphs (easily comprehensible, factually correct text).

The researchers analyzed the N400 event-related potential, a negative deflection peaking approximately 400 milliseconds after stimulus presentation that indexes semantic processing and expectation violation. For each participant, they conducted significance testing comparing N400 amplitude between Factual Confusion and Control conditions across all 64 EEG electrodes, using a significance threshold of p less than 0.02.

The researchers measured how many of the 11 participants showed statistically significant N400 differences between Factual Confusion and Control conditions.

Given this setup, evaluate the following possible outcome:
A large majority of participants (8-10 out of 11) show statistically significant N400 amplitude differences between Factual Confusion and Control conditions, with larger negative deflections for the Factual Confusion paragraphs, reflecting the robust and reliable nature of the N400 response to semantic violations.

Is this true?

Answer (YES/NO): YES